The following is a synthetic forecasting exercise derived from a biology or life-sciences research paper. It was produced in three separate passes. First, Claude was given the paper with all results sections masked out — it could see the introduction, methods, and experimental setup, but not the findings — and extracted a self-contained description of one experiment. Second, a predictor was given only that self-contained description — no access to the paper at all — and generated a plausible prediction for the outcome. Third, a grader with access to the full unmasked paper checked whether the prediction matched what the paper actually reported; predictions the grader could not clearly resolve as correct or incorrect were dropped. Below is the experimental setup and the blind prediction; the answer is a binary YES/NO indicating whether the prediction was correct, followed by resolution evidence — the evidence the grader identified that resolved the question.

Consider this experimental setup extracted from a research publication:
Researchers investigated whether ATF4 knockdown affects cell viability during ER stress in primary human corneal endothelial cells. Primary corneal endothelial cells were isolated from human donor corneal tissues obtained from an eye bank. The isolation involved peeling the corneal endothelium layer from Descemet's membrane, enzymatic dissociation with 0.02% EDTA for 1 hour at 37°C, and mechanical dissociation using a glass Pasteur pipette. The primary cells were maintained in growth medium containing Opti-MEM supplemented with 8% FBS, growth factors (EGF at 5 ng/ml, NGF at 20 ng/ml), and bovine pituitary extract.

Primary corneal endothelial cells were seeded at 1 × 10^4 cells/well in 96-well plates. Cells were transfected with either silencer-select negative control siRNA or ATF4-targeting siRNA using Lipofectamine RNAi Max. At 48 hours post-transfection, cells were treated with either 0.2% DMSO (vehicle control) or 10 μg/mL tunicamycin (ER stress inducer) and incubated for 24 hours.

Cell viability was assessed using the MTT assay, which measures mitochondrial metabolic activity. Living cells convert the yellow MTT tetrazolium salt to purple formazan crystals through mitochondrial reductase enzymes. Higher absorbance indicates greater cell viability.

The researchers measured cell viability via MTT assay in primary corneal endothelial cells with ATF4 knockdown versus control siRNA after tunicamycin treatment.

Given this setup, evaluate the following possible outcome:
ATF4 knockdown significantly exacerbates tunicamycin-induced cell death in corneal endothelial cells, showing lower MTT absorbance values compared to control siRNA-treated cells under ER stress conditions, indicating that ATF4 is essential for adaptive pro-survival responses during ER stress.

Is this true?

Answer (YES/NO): NO